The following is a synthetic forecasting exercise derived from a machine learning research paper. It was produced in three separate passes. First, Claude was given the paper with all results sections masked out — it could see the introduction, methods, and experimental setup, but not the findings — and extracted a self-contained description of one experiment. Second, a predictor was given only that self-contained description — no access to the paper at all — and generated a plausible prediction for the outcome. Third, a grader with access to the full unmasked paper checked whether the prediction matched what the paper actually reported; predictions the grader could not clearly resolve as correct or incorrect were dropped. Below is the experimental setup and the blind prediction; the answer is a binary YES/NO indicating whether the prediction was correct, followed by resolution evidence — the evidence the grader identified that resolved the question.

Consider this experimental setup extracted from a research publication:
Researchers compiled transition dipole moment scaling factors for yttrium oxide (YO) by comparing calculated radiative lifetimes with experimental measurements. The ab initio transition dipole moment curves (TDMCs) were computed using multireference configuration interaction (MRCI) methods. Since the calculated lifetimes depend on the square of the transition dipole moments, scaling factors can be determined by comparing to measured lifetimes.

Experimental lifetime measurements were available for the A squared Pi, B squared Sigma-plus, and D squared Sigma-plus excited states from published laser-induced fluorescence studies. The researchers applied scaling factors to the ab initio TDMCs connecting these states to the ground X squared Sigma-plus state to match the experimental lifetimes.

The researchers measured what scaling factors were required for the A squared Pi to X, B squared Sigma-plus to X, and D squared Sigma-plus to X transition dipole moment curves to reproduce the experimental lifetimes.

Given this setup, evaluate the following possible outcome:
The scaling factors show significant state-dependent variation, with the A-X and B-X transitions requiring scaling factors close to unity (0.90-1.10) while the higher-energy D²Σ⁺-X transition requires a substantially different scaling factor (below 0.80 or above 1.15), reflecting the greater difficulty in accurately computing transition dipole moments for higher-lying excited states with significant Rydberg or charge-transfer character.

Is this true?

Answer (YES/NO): NO